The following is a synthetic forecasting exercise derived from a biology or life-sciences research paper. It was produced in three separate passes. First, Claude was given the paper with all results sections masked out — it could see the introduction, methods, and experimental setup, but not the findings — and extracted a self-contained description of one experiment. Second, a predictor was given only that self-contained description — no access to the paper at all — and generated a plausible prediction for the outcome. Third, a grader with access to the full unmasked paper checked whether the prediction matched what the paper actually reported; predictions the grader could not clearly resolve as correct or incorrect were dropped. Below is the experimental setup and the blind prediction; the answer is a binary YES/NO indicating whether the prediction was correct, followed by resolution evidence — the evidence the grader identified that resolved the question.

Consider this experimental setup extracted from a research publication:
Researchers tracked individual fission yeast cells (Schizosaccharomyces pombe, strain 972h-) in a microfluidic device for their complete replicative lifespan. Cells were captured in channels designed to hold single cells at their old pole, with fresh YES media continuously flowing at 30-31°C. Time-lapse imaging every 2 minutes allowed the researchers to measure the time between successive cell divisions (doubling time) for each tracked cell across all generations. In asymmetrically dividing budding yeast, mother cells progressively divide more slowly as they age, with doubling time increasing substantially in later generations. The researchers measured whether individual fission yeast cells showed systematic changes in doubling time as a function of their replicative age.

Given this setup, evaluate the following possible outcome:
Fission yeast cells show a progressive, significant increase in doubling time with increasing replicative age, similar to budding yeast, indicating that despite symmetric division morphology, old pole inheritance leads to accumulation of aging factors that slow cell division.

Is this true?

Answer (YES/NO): NO